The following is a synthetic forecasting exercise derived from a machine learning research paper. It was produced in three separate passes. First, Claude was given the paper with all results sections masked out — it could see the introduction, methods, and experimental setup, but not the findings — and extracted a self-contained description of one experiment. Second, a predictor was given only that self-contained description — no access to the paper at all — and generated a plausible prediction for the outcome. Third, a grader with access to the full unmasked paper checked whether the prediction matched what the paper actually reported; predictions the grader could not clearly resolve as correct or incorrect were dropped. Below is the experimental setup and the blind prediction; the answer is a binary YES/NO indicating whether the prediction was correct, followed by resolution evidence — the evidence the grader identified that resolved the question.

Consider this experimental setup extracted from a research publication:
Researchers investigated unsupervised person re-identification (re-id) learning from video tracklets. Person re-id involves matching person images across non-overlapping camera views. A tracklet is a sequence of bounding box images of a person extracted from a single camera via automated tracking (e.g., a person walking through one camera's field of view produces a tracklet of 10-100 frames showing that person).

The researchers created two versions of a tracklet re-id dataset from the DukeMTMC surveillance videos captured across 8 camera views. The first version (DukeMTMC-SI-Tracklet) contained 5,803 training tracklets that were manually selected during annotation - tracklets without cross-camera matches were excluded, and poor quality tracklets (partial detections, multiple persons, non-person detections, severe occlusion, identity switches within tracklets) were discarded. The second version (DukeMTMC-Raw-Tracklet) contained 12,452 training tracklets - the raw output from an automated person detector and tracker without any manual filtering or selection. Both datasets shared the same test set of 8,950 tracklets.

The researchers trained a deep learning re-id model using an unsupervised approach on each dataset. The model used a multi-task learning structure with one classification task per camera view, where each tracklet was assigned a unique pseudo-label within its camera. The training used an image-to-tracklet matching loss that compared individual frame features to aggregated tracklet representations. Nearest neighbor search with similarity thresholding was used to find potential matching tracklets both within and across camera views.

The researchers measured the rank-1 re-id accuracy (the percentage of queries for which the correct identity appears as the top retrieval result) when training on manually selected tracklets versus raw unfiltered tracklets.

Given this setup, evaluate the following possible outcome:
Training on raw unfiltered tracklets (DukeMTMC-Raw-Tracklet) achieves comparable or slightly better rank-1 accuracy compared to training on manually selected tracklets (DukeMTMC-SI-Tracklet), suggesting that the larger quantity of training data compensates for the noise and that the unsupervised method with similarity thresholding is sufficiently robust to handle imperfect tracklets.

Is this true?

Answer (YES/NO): NO